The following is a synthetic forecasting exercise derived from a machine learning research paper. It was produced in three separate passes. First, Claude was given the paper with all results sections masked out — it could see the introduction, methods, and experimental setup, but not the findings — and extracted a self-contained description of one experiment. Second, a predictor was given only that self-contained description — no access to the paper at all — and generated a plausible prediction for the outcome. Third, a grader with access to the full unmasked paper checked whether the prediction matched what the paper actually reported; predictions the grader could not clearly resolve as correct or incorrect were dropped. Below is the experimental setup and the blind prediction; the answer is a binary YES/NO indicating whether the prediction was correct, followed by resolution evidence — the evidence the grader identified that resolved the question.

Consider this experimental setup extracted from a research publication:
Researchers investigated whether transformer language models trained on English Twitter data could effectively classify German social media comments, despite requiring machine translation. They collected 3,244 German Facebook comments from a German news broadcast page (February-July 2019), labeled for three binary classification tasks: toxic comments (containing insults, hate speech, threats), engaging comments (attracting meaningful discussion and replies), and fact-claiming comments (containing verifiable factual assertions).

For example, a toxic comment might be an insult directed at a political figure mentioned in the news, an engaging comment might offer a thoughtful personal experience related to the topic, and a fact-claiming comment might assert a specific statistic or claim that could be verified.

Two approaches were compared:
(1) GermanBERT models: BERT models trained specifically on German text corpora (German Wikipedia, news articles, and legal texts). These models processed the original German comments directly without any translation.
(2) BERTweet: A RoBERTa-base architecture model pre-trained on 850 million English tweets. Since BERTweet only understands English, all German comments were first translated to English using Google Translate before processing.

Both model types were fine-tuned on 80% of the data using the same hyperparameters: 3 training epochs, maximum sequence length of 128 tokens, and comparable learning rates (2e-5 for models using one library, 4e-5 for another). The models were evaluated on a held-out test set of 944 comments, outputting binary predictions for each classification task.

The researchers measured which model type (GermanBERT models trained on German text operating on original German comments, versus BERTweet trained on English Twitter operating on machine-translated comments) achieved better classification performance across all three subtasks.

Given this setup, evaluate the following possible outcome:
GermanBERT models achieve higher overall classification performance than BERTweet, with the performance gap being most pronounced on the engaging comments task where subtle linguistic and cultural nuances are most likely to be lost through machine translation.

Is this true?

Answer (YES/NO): NO